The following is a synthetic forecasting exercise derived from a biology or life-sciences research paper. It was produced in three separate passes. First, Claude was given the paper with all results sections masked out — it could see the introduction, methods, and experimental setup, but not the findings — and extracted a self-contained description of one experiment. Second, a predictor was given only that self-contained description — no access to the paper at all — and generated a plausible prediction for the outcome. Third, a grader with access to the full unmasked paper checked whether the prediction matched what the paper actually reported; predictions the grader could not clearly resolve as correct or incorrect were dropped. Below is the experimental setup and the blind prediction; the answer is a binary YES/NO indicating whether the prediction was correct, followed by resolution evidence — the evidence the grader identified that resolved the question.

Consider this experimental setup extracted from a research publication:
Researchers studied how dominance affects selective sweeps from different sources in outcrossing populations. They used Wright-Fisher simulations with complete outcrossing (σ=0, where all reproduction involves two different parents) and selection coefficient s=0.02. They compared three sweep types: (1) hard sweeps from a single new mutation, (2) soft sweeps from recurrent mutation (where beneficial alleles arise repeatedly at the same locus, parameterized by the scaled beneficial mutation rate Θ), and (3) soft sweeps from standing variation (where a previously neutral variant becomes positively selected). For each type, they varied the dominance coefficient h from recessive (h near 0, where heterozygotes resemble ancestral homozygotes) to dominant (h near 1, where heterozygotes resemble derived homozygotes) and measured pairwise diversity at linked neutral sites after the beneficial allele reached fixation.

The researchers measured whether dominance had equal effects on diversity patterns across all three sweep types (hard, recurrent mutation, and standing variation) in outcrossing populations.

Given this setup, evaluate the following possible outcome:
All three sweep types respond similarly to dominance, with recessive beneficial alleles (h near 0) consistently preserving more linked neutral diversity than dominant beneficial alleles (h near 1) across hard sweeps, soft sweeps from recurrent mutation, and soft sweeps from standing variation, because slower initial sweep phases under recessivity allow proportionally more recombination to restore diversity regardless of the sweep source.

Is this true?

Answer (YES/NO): NO